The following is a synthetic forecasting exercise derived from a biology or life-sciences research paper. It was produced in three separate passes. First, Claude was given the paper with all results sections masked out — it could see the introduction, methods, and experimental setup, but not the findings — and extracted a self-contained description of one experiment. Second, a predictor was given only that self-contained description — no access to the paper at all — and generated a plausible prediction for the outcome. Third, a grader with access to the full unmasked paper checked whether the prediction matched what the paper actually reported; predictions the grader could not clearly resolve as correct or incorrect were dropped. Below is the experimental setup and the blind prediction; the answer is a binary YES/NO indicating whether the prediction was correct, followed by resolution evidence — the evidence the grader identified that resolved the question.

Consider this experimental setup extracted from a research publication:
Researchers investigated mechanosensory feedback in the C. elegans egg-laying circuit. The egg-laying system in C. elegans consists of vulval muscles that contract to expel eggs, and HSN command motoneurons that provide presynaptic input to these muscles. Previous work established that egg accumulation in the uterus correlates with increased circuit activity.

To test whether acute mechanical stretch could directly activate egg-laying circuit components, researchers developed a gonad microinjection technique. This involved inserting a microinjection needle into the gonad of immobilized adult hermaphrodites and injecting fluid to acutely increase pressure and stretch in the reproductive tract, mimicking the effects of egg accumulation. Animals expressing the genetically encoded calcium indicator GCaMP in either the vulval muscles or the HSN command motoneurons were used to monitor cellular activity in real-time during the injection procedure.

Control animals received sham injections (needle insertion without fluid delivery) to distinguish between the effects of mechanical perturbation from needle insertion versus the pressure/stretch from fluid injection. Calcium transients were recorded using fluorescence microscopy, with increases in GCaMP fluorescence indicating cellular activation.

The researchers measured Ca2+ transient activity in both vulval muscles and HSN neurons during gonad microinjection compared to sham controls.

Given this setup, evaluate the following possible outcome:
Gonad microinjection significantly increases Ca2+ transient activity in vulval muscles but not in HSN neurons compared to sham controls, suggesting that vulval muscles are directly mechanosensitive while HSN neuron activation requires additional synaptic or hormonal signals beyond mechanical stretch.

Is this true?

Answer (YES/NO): NO